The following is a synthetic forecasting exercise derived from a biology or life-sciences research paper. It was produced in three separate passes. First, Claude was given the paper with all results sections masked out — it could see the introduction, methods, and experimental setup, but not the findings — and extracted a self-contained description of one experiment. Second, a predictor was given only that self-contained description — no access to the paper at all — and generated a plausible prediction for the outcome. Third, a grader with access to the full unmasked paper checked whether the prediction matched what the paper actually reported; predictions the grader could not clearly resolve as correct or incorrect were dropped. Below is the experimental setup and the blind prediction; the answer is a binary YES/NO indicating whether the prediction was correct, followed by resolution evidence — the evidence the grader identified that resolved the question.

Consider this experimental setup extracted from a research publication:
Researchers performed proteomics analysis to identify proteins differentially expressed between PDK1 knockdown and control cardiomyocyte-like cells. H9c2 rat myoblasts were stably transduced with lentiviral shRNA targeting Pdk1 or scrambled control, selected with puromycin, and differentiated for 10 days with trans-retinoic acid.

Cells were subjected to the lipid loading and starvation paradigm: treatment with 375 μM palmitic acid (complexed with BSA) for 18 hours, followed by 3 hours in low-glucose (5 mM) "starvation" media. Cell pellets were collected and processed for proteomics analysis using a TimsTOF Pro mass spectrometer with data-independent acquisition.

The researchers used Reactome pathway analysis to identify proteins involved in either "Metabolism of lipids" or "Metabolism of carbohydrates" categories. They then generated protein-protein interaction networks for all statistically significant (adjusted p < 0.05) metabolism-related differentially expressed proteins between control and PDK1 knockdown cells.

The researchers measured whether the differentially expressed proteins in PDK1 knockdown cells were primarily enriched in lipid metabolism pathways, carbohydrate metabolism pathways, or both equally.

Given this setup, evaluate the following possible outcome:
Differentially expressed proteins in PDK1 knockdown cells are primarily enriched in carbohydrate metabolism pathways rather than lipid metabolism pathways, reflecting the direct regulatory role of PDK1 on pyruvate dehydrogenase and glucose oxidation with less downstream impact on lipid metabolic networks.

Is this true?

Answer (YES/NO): NO